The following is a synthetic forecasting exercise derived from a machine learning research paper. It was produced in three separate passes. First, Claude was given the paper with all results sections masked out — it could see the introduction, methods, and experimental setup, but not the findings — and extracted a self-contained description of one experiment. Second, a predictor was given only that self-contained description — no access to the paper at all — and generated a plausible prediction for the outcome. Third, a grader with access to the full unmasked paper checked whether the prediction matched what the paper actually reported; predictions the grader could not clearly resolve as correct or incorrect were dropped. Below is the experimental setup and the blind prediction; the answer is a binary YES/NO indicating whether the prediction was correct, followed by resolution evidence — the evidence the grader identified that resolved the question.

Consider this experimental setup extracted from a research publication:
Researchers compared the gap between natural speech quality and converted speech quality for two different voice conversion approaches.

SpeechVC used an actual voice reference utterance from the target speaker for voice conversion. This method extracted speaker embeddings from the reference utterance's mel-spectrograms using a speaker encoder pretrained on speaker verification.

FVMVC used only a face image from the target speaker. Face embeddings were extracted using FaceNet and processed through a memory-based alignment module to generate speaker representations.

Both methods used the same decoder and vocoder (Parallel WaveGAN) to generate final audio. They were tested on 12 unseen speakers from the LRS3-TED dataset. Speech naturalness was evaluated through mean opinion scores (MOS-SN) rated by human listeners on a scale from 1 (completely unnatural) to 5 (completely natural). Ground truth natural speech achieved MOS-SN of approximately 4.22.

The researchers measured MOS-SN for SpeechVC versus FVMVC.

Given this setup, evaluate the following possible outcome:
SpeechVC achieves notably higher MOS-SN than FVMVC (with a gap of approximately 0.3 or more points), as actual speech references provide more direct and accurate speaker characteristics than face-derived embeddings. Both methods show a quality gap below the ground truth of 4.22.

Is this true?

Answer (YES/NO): NO